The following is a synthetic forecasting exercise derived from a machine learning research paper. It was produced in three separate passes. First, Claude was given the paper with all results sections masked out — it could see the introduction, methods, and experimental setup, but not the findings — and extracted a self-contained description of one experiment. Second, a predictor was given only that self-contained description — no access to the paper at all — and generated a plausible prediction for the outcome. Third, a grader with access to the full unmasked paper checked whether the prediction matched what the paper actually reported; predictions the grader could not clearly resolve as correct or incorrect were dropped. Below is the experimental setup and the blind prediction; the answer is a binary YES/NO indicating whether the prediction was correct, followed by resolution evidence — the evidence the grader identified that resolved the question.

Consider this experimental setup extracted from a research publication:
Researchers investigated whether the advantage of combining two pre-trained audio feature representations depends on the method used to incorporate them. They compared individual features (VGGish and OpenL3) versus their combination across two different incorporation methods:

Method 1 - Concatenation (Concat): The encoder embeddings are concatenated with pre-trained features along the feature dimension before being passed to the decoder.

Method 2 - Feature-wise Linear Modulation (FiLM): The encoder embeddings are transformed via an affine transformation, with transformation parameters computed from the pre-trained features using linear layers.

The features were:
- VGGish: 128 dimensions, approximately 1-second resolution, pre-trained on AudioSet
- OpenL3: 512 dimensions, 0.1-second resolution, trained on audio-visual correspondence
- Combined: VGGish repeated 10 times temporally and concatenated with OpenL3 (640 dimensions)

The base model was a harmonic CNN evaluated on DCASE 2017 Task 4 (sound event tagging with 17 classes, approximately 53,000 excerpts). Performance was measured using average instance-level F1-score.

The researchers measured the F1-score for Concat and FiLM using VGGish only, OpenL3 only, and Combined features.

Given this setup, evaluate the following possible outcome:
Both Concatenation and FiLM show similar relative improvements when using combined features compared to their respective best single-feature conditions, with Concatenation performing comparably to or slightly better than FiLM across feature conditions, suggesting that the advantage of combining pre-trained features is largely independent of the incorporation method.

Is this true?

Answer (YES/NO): NO